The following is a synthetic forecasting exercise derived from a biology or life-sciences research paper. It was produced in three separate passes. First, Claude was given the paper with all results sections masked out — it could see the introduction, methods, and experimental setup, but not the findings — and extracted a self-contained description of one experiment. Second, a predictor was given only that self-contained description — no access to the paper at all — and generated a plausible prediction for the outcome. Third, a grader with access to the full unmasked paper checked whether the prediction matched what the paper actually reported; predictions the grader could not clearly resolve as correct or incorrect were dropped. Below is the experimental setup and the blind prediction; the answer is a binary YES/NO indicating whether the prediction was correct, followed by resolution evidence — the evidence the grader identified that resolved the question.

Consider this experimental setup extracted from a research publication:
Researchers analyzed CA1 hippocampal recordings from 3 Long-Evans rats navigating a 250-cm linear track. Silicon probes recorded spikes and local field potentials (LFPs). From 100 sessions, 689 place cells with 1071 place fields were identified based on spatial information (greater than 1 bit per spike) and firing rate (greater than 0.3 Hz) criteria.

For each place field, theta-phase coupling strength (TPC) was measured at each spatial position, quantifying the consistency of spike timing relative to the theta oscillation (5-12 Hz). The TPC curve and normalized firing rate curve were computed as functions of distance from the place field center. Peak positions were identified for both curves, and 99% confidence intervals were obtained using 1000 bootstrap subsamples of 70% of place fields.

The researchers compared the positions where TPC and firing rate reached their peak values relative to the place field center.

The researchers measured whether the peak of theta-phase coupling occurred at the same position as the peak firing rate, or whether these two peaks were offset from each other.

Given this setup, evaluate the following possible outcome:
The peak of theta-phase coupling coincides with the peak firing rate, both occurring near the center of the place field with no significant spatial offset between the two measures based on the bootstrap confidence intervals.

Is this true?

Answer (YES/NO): NO